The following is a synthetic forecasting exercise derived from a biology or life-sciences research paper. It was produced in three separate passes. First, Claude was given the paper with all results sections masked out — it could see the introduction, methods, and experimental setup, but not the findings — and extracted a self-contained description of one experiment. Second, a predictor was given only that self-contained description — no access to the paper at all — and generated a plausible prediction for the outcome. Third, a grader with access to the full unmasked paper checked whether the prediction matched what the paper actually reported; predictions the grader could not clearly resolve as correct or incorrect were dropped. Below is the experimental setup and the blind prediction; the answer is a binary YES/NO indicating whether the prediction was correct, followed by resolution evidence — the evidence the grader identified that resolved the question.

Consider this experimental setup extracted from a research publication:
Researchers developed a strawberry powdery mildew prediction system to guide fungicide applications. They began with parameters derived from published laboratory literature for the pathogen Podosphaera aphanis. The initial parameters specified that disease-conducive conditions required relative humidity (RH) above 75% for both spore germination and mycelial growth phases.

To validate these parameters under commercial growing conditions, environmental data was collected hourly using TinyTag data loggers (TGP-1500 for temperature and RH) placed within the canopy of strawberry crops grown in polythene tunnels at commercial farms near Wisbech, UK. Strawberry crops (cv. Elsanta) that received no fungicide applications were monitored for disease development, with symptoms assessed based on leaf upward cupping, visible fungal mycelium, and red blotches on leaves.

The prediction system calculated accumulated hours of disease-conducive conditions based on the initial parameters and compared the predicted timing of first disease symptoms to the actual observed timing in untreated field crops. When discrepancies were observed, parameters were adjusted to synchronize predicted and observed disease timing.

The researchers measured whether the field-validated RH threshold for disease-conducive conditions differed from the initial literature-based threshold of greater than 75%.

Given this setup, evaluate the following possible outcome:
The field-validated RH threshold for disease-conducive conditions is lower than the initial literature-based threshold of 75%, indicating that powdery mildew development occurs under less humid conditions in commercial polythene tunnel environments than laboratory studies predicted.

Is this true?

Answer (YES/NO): YES